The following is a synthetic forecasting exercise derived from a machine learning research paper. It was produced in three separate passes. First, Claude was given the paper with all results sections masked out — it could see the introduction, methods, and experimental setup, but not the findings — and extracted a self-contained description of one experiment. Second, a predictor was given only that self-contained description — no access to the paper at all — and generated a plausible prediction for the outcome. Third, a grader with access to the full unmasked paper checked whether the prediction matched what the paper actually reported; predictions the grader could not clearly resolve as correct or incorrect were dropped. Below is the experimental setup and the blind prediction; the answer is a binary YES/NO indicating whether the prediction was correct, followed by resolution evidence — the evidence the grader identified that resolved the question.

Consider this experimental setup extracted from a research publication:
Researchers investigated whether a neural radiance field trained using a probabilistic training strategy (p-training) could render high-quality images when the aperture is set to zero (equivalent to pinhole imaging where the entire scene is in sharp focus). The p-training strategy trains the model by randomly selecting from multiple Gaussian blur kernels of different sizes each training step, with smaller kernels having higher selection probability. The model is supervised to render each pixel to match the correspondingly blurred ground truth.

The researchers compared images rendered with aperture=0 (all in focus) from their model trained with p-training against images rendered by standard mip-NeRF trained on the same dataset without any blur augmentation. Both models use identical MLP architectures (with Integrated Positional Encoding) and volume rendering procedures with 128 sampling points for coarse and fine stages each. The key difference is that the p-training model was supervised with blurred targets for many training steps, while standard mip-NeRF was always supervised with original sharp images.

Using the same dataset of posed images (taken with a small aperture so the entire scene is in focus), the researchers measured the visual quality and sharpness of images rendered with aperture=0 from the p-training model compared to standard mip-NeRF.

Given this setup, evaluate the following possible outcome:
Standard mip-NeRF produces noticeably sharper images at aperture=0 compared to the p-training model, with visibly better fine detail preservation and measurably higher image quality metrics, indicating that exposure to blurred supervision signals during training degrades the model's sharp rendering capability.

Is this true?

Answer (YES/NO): NO